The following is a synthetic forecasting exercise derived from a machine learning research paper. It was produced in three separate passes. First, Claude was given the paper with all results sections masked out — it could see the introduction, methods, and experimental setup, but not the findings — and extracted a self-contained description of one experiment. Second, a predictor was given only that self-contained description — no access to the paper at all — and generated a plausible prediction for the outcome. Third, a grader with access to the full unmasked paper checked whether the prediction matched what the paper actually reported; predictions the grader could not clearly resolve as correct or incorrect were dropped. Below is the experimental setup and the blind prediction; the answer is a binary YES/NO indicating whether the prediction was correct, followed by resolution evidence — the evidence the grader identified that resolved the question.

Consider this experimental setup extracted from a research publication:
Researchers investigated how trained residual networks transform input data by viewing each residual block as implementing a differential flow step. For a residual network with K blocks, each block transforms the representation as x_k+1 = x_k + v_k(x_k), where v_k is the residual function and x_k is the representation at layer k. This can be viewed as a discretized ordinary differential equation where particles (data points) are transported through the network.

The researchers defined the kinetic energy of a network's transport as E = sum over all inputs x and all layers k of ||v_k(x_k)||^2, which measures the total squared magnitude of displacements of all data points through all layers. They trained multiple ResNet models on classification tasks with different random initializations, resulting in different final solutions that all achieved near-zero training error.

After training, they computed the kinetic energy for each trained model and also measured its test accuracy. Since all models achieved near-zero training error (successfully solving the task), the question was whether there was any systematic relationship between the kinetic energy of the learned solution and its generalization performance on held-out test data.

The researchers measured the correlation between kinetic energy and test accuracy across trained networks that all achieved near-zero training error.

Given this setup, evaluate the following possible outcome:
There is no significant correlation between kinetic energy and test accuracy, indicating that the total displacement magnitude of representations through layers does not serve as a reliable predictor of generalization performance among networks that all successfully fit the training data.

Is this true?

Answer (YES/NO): NO